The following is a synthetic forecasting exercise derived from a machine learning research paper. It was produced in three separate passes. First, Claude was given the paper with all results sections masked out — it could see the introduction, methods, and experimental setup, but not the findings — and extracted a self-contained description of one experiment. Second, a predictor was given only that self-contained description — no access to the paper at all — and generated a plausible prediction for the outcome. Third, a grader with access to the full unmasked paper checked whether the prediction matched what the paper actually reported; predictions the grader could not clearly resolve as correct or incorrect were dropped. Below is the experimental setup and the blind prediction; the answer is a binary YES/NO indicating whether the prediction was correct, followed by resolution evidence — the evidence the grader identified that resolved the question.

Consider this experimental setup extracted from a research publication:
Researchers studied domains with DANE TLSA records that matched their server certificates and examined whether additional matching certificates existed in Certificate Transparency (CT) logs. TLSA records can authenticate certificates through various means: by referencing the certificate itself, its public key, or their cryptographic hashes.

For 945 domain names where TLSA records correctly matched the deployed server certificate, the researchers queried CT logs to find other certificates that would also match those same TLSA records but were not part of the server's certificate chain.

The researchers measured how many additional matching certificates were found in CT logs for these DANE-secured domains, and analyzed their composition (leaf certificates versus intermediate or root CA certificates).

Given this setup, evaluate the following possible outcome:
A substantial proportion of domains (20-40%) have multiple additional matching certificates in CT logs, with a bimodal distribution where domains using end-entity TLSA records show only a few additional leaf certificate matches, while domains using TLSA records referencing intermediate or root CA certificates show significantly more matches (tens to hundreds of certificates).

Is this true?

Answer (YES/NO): NO